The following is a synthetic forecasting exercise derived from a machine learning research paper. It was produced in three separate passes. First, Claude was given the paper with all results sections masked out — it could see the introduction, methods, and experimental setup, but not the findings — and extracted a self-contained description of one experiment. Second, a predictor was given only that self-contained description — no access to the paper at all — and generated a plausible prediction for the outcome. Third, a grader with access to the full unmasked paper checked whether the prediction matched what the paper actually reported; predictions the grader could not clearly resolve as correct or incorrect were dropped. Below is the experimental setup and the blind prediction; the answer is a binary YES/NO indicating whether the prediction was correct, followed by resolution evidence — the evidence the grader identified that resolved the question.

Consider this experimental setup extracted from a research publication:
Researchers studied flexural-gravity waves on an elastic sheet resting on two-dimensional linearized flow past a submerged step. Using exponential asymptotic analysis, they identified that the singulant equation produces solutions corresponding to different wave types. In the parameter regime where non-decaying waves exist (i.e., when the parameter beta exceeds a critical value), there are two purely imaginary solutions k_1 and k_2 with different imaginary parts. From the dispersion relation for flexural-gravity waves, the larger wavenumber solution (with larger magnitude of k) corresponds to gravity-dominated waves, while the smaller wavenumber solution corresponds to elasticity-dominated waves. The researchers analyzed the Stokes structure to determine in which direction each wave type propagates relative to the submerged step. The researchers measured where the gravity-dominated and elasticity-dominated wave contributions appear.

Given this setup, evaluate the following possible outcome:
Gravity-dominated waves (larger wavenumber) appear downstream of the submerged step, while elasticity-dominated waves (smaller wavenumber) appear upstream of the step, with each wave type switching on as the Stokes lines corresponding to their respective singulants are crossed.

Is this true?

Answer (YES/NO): NO